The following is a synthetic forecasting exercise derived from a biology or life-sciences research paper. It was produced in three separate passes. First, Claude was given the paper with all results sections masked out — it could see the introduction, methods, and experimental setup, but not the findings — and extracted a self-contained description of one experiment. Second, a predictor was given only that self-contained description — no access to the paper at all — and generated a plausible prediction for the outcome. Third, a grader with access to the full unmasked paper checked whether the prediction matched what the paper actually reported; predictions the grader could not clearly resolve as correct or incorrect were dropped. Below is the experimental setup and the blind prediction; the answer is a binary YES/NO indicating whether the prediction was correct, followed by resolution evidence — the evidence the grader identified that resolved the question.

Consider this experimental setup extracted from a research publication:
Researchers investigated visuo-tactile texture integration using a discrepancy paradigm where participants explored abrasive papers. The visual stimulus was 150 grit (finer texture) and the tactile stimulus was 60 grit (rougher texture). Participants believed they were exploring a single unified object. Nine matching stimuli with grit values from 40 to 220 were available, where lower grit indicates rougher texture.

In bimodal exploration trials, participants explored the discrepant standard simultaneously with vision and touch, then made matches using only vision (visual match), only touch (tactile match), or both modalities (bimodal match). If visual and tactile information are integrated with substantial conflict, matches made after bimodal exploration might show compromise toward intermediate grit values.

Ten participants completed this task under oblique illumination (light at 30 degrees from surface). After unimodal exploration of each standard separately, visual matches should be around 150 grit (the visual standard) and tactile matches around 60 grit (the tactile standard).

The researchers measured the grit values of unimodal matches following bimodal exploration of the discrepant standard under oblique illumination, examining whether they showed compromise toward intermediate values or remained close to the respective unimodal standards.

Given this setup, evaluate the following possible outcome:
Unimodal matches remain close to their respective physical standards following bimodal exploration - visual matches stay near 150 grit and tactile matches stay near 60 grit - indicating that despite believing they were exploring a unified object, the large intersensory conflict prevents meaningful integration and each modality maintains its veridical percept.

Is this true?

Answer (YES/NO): NO